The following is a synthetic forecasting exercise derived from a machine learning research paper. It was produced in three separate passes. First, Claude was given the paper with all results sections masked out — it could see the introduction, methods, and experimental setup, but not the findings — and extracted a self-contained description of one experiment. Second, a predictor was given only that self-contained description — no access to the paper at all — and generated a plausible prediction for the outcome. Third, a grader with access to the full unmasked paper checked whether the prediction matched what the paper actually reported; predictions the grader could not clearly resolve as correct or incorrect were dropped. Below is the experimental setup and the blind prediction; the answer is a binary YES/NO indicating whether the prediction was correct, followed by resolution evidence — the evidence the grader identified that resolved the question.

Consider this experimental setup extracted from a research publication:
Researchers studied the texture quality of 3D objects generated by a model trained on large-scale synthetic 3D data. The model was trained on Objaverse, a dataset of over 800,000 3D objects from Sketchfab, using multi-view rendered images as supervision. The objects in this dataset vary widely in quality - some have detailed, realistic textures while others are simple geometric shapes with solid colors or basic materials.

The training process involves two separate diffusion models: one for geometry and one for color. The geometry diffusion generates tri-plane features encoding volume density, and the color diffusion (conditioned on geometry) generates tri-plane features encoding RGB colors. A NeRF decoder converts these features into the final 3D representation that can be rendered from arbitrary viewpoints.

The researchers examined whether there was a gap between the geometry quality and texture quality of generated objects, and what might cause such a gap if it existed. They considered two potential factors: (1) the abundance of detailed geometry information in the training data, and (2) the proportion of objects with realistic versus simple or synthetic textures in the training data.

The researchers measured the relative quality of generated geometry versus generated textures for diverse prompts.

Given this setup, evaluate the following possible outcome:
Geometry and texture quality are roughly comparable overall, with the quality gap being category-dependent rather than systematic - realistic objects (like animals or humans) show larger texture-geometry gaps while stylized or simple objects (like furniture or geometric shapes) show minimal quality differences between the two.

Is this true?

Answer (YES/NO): NO